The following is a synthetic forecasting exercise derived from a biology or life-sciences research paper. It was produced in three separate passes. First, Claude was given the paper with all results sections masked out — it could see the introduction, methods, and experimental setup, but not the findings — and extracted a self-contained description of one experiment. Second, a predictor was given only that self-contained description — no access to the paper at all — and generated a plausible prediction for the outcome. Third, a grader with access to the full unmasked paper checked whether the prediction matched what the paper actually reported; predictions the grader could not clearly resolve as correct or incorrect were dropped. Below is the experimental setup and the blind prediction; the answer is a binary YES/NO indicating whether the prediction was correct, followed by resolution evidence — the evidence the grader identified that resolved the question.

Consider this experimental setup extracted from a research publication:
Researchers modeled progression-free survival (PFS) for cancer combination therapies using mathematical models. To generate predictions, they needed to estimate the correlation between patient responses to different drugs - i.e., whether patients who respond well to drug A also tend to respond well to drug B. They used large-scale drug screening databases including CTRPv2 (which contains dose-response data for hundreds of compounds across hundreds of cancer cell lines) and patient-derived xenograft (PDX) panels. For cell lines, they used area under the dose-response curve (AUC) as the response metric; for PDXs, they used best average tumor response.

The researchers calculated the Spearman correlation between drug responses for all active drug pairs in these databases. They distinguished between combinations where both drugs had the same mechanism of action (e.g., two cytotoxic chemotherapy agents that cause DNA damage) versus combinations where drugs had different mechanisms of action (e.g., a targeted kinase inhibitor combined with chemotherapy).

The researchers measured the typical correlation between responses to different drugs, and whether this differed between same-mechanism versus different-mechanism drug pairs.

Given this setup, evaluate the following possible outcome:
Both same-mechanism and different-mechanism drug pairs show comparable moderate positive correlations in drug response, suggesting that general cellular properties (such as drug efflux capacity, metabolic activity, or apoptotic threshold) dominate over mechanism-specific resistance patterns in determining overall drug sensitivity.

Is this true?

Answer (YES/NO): NO